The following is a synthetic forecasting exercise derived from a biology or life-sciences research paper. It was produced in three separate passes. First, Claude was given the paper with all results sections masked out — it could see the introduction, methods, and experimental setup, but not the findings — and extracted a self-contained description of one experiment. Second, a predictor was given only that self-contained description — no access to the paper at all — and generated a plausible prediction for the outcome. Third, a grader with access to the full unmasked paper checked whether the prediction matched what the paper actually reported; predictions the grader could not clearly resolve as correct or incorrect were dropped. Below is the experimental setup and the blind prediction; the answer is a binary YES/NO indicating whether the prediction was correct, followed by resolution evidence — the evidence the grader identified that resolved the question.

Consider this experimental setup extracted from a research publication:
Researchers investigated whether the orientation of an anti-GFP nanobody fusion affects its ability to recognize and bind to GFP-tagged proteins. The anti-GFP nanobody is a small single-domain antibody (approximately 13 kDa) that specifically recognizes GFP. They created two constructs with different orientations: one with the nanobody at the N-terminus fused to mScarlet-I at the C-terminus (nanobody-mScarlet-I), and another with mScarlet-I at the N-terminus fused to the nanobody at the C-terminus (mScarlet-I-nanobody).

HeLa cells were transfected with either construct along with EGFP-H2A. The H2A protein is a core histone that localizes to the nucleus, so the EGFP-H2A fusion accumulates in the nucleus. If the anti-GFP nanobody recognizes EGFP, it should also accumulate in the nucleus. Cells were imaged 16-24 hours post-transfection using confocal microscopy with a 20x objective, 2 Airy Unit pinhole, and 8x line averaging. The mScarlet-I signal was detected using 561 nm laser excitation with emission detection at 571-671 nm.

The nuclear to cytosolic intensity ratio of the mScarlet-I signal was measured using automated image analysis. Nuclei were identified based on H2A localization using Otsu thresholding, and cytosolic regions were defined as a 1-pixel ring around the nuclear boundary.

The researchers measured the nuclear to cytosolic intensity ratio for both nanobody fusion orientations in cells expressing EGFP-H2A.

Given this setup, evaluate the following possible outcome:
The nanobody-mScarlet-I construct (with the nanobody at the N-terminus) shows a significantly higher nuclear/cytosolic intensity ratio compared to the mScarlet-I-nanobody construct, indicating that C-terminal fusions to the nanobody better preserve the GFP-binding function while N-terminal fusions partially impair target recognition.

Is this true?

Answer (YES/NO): NO